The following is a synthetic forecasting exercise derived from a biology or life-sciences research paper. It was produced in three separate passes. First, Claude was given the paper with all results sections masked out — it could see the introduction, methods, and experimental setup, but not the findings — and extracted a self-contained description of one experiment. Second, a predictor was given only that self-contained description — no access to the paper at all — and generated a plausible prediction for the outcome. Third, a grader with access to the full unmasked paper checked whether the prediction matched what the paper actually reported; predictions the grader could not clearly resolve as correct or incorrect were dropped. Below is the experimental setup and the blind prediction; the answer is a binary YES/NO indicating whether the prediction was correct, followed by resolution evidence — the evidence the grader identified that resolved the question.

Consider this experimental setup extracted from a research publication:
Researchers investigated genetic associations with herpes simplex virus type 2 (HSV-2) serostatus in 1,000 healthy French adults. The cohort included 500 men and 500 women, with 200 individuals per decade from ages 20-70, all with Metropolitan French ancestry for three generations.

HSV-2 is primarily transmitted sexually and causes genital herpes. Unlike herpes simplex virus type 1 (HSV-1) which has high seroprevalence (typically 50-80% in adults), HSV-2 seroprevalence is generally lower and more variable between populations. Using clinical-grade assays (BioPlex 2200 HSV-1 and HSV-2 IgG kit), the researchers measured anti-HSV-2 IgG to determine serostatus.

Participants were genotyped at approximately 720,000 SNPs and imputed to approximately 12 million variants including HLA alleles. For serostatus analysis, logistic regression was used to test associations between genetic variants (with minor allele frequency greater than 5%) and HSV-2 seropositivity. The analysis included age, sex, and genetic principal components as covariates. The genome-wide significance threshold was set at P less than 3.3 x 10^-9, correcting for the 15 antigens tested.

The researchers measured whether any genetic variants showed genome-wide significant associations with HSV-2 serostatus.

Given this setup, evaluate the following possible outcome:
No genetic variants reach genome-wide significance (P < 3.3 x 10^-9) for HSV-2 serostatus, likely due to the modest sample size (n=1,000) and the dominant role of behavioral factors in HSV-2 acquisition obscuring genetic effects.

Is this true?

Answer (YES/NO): YES